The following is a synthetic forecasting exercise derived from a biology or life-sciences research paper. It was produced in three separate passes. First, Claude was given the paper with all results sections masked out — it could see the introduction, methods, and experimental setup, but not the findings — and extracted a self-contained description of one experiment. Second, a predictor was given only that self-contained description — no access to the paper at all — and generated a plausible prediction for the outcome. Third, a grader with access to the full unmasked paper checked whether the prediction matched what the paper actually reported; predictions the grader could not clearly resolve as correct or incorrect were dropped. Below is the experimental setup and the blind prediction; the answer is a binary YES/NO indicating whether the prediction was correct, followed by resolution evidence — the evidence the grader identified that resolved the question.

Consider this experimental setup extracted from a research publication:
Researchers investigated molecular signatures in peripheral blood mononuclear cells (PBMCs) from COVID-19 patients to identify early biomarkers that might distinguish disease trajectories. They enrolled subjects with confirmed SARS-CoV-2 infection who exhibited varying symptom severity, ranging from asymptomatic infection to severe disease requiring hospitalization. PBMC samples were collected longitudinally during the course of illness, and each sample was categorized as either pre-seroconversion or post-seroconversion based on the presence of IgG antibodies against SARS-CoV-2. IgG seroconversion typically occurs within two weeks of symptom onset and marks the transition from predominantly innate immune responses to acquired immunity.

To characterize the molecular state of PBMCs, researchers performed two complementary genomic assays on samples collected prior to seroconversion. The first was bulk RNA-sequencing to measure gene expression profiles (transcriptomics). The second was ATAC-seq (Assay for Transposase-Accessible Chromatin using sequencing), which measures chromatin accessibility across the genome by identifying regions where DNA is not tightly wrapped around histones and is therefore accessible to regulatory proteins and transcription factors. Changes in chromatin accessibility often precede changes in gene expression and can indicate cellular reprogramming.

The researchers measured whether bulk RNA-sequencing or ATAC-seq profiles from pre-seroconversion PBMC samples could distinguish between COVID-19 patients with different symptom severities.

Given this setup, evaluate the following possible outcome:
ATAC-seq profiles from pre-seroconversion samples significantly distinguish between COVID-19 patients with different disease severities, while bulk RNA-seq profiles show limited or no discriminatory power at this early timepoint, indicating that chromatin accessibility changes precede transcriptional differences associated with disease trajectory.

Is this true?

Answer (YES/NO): YES